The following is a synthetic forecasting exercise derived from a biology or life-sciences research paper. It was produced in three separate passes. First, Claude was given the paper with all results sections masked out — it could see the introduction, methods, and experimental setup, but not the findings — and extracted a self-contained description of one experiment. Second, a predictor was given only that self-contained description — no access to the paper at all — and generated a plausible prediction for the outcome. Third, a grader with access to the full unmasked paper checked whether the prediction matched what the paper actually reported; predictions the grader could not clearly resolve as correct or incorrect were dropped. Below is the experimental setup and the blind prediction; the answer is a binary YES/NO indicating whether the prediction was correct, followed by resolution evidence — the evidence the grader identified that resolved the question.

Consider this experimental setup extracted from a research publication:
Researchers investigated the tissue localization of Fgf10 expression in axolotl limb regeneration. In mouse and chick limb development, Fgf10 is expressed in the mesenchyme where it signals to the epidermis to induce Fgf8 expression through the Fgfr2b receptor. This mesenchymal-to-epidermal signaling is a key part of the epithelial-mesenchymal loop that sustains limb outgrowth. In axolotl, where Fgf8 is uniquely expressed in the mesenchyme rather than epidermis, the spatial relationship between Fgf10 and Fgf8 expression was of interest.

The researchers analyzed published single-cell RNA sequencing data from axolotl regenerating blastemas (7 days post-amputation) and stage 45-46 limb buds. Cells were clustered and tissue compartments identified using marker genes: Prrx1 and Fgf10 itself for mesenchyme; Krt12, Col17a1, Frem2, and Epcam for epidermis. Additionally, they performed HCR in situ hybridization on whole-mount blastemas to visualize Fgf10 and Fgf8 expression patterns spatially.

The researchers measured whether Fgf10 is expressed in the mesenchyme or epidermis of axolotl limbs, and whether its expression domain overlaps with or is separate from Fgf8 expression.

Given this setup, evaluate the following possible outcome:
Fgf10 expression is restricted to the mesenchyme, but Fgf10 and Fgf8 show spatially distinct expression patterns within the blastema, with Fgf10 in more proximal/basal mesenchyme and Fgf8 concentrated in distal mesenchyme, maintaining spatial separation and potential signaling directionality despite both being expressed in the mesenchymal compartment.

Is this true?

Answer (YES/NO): NO